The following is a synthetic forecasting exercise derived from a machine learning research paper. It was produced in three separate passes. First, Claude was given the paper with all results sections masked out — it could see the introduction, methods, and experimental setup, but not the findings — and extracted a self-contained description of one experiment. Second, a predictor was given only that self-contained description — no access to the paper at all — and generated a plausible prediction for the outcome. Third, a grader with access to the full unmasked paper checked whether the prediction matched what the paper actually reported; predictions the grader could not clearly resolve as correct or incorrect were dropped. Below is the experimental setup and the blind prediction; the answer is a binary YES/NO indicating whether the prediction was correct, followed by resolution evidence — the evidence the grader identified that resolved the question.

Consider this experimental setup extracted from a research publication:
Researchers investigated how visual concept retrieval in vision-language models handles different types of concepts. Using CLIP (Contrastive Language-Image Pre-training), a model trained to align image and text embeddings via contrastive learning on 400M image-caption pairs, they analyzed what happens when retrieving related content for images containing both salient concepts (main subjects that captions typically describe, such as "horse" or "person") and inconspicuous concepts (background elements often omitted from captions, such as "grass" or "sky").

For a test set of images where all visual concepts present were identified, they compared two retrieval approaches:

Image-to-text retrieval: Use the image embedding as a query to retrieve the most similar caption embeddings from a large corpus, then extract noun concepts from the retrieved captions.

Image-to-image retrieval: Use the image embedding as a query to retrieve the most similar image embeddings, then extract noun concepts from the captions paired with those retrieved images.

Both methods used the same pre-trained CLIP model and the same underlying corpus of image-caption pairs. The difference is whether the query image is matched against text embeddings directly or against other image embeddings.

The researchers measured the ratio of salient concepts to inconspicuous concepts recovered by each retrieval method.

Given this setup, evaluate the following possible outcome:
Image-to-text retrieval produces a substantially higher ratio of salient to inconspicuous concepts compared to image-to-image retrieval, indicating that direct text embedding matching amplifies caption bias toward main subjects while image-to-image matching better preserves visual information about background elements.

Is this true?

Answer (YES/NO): YES